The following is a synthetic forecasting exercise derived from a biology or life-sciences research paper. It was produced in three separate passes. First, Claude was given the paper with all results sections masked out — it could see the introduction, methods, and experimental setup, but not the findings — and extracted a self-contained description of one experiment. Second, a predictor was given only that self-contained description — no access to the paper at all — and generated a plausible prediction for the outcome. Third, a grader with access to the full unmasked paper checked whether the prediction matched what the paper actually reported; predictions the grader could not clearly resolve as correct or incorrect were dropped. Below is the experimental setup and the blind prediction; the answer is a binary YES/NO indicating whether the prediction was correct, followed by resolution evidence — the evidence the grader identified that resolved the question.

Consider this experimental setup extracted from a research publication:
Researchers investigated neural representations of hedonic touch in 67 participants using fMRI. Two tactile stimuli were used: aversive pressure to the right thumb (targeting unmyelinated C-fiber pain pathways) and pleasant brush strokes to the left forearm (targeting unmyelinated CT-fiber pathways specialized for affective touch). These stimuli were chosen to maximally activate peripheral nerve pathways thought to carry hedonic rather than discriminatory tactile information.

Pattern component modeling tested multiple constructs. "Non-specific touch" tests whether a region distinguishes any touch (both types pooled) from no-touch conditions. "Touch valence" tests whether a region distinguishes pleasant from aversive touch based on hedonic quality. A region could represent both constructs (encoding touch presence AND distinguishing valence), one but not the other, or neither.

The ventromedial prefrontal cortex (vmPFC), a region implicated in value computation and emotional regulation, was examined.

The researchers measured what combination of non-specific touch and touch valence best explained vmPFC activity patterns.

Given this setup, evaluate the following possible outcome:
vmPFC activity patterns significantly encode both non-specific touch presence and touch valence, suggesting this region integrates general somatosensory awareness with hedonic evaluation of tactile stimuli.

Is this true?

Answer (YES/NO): NO